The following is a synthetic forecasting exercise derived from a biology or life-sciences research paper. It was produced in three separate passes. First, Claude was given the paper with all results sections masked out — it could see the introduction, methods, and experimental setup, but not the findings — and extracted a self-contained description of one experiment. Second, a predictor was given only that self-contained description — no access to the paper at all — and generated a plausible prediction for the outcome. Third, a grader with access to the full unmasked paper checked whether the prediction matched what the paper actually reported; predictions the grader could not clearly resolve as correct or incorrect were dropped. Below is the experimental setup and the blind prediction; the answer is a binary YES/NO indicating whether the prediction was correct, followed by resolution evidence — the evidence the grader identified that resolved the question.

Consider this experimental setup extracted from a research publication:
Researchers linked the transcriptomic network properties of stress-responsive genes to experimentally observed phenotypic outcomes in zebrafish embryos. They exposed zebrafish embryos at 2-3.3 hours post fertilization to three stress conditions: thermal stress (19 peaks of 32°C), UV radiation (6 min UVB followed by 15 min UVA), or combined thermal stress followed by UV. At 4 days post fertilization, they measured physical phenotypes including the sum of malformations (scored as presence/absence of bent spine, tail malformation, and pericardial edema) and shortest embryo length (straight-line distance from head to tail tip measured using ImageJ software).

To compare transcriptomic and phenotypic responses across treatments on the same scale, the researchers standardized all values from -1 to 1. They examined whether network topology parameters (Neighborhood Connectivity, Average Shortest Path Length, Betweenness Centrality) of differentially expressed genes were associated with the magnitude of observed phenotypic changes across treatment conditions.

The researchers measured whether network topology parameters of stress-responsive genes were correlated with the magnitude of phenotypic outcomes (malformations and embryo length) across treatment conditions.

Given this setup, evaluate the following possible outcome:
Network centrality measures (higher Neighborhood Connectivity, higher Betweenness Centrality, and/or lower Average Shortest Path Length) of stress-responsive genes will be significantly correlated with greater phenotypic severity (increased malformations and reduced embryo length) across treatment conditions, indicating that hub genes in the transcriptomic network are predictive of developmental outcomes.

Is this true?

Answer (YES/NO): NO